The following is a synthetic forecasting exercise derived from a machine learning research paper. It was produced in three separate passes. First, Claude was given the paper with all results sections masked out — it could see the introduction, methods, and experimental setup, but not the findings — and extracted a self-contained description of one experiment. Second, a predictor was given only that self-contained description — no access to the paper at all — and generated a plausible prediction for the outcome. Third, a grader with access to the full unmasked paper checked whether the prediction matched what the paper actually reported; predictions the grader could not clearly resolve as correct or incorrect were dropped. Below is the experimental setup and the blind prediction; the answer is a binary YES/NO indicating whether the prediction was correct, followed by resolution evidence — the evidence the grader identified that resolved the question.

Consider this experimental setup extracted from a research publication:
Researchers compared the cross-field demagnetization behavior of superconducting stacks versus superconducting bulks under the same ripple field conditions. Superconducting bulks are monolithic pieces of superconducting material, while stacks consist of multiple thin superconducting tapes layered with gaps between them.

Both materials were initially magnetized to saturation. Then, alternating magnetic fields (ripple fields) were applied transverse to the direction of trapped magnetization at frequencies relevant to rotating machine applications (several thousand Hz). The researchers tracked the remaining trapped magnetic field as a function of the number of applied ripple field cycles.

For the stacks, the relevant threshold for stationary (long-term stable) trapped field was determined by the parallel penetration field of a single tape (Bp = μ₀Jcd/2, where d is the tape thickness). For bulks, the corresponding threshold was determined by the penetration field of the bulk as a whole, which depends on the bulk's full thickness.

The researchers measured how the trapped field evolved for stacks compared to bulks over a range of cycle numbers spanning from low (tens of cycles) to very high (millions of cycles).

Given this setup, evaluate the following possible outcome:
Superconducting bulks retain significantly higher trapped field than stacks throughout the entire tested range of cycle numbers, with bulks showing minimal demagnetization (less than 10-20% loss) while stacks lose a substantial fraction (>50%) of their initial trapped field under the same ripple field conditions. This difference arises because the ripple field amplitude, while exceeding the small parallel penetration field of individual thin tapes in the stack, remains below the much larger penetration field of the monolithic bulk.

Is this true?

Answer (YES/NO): NO